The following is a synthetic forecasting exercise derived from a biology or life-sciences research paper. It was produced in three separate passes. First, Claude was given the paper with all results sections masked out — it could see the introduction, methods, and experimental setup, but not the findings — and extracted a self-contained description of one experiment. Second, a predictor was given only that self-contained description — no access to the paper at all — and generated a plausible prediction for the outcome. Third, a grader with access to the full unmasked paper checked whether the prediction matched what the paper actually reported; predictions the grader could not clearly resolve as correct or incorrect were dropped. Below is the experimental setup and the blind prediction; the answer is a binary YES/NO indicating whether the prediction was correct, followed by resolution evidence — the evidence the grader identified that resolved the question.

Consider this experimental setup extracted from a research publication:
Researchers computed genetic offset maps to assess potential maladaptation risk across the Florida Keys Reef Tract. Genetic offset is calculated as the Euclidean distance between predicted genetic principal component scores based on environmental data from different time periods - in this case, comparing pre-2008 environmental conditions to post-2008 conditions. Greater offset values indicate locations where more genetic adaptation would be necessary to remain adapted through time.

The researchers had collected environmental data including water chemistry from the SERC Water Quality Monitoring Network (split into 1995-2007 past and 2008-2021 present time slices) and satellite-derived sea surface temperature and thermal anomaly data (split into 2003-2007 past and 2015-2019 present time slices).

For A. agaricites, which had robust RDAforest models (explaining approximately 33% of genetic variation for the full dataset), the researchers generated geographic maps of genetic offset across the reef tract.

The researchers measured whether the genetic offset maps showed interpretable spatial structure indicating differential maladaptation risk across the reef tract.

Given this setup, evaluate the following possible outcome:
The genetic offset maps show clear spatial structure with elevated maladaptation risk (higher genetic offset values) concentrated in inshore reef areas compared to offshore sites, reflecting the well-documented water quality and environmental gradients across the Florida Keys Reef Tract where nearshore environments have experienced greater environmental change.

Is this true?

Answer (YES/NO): NO